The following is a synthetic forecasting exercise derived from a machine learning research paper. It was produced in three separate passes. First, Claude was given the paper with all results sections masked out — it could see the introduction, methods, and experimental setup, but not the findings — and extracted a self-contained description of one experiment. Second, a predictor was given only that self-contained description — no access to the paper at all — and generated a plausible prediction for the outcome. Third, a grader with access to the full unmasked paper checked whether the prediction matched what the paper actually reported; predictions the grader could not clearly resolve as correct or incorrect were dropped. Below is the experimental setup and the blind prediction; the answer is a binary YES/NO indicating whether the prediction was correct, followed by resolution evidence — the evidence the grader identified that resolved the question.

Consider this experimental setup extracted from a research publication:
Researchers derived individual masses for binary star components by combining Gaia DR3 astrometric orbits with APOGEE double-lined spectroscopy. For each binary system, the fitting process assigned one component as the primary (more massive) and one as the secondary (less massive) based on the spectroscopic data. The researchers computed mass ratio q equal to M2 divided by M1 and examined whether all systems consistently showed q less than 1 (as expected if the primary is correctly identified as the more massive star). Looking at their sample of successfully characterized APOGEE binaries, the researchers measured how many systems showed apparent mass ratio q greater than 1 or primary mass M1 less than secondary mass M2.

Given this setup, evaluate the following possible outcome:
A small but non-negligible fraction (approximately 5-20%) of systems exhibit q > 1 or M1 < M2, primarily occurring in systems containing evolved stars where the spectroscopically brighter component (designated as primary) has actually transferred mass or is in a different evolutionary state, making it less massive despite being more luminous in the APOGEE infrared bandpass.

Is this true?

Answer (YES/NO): NO